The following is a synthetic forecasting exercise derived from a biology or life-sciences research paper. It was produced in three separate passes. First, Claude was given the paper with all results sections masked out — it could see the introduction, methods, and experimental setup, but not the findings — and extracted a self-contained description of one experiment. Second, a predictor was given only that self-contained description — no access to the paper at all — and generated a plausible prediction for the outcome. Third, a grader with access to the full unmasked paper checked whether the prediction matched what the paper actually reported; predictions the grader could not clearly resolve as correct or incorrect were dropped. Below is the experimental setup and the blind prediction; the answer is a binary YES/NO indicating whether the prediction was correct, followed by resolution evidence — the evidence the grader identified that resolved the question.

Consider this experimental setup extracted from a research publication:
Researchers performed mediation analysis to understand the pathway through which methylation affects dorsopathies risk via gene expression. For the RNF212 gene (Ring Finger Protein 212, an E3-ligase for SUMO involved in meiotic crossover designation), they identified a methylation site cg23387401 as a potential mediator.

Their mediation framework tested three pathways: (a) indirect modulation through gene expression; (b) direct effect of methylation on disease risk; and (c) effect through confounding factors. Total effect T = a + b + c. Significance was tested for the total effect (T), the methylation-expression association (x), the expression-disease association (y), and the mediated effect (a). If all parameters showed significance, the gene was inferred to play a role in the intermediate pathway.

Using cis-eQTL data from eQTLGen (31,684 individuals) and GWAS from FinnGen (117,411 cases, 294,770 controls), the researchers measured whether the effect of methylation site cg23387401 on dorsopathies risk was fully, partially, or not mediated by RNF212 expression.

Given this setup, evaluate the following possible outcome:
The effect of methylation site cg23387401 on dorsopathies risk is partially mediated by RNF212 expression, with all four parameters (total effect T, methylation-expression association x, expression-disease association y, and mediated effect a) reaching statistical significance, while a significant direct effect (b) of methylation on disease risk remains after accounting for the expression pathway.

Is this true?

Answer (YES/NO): NO